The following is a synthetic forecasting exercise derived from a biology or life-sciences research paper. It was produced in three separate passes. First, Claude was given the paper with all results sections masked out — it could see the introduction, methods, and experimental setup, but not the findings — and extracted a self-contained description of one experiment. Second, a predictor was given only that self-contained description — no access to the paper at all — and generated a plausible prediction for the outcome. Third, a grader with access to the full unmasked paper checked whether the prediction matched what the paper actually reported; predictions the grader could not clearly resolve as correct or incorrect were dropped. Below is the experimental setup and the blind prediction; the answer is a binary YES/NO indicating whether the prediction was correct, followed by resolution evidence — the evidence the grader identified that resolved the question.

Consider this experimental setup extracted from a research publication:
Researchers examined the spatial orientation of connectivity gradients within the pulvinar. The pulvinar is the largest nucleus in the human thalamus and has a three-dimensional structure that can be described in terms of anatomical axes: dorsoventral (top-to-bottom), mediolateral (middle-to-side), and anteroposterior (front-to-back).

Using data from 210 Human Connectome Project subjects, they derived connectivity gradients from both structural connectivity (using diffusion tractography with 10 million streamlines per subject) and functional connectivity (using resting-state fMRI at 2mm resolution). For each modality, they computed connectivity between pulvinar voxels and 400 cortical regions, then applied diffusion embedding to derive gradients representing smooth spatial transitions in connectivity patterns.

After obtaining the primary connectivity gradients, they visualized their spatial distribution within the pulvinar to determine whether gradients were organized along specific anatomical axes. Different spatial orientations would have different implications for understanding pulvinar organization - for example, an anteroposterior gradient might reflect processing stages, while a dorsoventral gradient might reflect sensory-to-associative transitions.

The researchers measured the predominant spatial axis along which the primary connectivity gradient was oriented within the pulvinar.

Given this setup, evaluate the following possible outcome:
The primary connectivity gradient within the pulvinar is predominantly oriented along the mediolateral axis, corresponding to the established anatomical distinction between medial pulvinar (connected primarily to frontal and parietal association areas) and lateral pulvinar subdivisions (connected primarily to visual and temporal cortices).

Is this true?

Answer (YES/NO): NO